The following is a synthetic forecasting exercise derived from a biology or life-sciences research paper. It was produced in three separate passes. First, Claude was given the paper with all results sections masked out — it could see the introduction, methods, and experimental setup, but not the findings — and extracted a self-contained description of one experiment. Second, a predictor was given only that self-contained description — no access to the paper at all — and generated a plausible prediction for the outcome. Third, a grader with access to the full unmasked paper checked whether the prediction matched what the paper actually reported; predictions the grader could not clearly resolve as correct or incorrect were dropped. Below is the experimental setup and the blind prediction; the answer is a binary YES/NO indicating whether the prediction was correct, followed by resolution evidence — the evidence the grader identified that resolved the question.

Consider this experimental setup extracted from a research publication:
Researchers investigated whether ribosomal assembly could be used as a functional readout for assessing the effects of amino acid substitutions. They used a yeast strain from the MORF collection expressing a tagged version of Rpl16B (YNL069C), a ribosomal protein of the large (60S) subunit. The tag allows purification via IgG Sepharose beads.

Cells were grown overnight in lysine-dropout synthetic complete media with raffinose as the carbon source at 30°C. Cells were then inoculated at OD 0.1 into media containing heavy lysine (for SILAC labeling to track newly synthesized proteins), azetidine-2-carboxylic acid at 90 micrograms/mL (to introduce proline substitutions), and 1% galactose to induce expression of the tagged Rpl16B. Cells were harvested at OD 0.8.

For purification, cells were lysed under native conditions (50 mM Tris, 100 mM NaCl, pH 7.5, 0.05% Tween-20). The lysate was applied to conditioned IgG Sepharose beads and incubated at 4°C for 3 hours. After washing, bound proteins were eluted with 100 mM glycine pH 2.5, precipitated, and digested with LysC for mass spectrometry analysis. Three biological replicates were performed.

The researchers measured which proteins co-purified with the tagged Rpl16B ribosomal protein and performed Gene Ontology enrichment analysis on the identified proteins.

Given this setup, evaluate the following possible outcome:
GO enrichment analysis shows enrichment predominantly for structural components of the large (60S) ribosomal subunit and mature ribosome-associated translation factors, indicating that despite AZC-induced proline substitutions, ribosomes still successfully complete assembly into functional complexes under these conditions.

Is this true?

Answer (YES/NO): NO